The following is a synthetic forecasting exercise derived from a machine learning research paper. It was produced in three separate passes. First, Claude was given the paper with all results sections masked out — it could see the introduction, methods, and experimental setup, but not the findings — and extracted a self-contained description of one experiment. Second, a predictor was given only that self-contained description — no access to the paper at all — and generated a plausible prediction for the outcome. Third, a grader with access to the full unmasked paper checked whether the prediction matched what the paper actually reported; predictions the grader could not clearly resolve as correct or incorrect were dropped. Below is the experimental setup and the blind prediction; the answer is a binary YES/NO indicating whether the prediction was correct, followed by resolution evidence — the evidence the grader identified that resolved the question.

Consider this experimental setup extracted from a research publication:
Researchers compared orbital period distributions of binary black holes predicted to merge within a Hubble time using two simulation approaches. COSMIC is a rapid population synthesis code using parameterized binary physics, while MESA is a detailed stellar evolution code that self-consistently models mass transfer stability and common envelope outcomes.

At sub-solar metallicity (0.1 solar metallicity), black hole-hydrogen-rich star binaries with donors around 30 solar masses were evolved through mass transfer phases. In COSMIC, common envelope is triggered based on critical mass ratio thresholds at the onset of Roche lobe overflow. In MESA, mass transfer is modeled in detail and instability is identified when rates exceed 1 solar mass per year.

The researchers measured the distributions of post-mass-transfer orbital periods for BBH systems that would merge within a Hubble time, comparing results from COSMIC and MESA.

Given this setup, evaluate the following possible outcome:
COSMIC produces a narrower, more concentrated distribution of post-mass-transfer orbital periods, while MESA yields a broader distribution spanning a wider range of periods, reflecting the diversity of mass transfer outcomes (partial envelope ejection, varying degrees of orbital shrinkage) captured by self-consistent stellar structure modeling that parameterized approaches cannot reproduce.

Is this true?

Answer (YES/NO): NO